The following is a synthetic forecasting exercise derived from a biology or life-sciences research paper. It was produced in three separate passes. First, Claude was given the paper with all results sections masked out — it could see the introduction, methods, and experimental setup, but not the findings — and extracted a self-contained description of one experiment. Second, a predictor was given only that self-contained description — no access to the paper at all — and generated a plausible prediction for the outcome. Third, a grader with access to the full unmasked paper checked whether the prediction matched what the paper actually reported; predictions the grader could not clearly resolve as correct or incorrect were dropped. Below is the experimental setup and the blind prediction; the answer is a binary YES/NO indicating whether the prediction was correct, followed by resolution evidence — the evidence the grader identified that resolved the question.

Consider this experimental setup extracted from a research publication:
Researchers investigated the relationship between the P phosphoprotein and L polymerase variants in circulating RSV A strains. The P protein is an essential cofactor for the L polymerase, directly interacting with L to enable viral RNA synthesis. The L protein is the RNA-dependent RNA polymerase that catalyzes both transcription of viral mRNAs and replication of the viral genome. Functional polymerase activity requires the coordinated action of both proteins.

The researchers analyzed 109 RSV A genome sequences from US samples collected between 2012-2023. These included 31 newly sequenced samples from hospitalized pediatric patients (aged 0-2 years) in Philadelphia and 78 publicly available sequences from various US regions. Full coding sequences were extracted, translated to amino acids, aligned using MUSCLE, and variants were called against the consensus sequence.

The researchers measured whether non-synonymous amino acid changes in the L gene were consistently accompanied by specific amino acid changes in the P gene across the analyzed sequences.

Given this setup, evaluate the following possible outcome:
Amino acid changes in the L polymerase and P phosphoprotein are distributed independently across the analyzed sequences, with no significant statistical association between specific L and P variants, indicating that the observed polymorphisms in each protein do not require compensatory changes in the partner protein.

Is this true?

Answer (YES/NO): NO